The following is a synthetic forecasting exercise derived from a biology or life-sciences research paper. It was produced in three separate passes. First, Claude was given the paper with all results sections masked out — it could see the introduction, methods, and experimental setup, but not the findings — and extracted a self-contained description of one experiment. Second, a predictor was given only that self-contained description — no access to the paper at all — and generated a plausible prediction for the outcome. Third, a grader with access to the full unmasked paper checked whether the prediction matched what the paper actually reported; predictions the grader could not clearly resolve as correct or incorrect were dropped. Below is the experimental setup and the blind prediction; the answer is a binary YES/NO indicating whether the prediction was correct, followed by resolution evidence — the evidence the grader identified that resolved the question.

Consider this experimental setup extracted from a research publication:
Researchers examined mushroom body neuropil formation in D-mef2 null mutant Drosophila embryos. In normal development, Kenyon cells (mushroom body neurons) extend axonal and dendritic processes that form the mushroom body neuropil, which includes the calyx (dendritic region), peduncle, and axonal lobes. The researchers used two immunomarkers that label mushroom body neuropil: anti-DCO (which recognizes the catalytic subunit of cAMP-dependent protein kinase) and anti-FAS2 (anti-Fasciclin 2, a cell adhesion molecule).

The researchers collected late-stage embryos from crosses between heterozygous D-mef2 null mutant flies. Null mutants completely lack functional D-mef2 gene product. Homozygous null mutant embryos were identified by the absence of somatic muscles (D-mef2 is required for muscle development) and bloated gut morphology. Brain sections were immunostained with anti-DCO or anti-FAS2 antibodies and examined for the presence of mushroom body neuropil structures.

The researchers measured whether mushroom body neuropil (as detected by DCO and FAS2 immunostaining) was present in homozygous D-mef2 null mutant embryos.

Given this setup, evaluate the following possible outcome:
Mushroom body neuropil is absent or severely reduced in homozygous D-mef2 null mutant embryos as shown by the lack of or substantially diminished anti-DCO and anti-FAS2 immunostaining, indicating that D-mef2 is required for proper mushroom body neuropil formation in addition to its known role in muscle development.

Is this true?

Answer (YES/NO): YES